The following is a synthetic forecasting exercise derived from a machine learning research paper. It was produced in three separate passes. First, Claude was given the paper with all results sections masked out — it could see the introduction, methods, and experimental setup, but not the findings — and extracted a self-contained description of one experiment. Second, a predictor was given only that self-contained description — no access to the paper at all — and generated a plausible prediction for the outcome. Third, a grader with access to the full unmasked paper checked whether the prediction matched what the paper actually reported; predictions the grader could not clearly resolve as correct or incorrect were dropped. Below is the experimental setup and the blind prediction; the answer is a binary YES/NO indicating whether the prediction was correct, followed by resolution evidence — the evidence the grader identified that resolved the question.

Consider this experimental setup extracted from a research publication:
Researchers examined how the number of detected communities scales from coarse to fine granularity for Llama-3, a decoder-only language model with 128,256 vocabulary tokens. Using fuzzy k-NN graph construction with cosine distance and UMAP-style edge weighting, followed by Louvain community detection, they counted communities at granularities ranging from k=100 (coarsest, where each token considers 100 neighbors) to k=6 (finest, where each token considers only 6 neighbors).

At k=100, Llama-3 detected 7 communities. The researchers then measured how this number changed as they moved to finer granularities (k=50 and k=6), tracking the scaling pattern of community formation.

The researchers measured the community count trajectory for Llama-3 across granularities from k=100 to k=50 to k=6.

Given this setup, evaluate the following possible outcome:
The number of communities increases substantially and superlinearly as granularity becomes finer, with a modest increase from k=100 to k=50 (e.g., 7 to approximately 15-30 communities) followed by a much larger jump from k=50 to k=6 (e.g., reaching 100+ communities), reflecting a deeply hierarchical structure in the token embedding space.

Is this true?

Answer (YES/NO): NO